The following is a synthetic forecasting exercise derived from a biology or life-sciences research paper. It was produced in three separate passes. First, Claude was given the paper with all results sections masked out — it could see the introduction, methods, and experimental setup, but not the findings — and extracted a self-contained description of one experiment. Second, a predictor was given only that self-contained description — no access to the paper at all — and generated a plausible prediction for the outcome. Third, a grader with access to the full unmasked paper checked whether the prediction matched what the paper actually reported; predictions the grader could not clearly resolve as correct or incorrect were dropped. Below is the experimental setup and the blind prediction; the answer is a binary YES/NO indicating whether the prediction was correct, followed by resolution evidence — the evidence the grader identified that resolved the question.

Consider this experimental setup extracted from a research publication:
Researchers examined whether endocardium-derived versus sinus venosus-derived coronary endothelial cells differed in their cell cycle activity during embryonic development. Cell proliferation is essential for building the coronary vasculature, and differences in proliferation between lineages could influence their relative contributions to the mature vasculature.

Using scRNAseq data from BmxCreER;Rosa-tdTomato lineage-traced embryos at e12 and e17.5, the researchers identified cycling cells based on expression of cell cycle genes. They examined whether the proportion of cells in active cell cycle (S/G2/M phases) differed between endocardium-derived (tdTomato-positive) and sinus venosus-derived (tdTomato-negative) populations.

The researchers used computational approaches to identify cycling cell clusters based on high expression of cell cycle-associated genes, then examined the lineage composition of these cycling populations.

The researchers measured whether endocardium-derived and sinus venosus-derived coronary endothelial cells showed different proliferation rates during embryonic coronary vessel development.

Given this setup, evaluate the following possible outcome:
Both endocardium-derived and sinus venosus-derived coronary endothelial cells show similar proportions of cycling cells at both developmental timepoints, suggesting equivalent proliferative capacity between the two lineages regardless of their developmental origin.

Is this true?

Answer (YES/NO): NO